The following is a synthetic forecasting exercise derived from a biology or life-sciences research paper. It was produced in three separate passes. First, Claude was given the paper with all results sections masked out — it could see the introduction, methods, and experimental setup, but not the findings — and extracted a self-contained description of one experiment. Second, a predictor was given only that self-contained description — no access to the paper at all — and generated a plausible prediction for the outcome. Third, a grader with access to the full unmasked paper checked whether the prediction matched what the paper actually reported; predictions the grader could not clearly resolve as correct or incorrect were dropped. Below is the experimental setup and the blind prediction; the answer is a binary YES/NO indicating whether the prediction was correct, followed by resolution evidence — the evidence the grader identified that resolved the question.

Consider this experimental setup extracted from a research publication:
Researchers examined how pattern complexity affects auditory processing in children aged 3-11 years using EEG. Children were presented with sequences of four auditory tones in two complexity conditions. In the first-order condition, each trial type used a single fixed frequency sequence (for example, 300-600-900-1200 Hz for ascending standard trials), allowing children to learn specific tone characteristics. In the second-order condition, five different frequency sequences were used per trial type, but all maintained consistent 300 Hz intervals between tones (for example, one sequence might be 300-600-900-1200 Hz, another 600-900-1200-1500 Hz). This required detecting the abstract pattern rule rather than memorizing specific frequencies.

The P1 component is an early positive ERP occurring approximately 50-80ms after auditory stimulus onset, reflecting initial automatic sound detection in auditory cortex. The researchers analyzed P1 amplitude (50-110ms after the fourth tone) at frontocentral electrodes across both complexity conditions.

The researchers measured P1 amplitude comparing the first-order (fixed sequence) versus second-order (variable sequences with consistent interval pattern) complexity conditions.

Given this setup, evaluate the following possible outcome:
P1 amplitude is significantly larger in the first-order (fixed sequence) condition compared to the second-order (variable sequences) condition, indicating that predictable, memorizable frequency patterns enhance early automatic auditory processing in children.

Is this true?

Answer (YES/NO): NO